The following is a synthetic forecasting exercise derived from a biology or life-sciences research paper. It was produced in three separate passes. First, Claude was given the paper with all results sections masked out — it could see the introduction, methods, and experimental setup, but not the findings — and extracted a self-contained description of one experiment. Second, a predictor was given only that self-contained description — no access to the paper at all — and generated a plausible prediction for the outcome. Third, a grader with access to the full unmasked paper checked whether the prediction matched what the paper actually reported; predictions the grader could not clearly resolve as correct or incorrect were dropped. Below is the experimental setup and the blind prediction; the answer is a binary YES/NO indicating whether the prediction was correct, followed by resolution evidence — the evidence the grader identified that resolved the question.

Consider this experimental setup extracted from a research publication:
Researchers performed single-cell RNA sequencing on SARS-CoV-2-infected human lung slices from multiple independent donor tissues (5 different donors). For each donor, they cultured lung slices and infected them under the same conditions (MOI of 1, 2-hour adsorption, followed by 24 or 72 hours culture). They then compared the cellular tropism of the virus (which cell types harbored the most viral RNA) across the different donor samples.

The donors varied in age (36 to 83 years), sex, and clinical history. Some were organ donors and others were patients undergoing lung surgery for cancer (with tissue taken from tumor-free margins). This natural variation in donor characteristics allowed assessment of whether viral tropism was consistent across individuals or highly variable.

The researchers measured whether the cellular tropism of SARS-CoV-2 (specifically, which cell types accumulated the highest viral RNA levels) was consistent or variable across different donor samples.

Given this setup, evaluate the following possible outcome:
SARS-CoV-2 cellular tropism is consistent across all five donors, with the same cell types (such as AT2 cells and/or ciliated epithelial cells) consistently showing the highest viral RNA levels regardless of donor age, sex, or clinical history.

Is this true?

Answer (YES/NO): NO